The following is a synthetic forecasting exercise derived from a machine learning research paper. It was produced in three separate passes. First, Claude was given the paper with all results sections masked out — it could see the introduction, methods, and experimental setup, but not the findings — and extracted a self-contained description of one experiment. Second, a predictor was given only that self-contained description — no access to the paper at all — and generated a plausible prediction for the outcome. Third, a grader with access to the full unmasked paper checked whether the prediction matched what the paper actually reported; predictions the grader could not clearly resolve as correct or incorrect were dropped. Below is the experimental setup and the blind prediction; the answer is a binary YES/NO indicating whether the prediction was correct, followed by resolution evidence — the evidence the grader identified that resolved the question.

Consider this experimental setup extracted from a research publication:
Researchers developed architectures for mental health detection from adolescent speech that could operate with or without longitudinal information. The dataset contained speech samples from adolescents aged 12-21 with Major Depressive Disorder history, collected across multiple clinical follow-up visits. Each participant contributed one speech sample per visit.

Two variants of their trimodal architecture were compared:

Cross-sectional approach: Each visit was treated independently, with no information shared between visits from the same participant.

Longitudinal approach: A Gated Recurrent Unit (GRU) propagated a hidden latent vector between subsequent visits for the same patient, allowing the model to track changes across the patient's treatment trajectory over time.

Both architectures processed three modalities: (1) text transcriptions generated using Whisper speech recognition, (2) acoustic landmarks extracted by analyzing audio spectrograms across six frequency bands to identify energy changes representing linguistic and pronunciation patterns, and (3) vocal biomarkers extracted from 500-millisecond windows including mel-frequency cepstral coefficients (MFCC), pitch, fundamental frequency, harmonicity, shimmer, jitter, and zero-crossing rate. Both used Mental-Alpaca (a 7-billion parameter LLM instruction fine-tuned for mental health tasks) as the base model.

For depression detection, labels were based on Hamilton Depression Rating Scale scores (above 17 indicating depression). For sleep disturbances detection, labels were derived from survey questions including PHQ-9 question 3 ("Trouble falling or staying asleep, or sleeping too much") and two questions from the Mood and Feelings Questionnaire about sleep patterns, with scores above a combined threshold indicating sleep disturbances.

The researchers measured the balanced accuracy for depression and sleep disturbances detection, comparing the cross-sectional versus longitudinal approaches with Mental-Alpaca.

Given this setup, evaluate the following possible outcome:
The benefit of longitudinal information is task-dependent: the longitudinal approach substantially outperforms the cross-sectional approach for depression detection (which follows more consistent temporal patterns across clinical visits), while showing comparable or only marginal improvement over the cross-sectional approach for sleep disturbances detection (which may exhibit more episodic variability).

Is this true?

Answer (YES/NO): NO